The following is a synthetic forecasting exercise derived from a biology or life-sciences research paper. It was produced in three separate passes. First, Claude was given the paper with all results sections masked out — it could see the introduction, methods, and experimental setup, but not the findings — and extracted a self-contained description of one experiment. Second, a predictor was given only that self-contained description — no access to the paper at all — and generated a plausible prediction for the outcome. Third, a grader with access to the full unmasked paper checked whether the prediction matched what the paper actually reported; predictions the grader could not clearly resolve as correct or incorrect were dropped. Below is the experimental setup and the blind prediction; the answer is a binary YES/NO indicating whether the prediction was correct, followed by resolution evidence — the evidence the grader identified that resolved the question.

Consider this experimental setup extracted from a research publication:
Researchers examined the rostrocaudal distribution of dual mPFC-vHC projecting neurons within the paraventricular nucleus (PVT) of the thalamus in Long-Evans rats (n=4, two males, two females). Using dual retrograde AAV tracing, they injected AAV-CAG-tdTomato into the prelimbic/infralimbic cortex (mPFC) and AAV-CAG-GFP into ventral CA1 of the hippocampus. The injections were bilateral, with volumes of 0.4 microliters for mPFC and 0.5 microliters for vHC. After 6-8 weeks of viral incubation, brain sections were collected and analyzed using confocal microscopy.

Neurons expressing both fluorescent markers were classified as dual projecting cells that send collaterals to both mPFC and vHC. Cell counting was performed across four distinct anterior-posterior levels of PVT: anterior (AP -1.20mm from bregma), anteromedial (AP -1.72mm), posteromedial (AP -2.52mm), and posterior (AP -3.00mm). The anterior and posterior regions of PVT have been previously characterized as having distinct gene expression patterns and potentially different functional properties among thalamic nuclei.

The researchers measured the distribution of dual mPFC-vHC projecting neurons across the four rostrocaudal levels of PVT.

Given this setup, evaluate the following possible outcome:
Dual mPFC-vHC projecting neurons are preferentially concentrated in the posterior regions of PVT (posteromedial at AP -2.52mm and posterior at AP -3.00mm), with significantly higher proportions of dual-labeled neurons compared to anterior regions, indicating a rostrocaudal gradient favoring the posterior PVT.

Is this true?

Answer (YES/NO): NO